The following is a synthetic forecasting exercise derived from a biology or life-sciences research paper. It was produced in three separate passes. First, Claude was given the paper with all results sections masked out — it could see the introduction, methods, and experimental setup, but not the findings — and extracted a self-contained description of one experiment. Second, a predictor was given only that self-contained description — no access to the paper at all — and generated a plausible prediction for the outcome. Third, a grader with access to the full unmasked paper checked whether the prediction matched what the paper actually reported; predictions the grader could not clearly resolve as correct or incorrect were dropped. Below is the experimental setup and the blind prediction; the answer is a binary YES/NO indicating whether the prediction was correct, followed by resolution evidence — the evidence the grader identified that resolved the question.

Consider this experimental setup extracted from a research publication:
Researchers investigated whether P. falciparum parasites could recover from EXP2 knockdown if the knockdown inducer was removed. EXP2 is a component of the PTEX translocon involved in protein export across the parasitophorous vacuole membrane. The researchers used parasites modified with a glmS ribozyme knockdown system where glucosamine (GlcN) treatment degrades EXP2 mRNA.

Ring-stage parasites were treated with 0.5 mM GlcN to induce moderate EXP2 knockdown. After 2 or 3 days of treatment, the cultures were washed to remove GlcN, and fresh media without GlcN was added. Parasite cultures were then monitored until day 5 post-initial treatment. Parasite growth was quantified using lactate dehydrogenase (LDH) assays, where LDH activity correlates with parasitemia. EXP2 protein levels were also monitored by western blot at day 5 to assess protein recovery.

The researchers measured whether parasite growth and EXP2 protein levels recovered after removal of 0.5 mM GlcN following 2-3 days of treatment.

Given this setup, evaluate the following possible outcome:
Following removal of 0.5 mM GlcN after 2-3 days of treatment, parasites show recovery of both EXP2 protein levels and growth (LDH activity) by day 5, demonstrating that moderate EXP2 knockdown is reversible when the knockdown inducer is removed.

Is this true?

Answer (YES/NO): YES